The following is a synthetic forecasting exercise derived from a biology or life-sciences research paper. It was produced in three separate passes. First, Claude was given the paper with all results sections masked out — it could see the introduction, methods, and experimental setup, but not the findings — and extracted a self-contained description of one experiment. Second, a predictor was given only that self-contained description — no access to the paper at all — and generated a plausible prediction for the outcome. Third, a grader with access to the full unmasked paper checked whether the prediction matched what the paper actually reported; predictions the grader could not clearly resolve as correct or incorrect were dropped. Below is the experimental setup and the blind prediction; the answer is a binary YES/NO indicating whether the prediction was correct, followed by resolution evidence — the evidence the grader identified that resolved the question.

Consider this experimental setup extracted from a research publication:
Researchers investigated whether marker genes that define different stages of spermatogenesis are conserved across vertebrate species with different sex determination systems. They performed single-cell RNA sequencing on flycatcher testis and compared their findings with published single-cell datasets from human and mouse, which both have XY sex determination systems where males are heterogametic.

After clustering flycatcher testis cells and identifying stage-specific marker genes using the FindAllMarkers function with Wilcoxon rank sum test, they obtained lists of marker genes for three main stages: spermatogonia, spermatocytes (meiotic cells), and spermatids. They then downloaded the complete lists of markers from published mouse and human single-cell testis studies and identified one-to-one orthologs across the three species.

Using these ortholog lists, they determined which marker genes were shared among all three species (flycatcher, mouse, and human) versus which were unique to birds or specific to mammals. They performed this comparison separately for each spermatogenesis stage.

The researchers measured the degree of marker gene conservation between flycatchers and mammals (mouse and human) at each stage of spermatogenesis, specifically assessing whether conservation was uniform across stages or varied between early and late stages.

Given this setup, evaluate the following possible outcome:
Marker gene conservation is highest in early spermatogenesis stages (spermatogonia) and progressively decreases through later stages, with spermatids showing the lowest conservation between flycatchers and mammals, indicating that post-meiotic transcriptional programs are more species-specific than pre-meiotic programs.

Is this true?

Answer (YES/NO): YES